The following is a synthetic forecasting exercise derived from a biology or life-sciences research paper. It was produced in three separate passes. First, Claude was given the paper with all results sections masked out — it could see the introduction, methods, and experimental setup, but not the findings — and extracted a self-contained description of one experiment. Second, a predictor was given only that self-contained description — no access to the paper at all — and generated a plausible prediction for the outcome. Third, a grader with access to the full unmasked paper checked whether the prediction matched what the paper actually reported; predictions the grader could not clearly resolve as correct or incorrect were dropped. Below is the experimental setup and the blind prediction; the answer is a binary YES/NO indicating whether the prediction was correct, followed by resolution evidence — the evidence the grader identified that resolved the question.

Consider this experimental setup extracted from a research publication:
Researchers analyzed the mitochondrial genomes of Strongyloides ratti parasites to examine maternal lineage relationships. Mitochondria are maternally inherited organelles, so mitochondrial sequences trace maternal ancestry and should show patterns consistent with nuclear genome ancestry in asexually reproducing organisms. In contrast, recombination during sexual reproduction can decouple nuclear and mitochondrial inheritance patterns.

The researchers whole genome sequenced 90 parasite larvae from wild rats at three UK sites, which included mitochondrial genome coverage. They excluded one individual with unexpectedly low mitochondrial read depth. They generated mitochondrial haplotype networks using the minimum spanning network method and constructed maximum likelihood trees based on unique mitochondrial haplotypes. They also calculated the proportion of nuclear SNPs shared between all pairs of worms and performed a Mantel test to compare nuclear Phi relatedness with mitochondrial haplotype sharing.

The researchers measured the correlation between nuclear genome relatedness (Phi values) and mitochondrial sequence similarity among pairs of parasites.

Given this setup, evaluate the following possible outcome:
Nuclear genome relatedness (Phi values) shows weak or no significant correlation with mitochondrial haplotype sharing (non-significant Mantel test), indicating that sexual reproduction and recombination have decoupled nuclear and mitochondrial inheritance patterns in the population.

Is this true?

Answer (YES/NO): NO